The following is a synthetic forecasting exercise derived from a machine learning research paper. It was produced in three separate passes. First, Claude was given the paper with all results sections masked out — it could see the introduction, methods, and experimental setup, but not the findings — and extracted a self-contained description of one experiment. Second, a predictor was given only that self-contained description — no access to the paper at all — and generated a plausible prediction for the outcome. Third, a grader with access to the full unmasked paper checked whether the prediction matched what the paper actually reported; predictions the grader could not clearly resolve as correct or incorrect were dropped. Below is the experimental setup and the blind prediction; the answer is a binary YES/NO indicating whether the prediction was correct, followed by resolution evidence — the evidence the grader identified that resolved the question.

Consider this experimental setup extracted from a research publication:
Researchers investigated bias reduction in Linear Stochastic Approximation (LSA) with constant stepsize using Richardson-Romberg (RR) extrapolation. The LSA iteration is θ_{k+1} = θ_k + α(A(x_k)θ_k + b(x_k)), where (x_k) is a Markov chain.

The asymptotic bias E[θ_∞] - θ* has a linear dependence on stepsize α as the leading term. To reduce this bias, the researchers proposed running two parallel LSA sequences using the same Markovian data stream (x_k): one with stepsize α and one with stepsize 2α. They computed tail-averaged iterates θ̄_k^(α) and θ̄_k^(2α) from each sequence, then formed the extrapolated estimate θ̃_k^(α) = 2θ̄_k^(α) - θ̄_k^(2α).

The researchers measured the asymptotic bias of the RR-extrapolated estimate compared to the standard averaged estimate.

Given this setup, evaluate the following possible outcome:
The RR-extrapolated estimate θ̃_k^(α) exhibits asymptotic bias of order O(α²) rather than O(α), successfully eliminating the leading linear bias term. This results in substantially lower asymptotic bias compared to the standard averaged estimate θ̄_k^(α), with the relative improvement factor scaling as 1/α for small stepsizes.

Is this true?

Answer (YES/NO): YES